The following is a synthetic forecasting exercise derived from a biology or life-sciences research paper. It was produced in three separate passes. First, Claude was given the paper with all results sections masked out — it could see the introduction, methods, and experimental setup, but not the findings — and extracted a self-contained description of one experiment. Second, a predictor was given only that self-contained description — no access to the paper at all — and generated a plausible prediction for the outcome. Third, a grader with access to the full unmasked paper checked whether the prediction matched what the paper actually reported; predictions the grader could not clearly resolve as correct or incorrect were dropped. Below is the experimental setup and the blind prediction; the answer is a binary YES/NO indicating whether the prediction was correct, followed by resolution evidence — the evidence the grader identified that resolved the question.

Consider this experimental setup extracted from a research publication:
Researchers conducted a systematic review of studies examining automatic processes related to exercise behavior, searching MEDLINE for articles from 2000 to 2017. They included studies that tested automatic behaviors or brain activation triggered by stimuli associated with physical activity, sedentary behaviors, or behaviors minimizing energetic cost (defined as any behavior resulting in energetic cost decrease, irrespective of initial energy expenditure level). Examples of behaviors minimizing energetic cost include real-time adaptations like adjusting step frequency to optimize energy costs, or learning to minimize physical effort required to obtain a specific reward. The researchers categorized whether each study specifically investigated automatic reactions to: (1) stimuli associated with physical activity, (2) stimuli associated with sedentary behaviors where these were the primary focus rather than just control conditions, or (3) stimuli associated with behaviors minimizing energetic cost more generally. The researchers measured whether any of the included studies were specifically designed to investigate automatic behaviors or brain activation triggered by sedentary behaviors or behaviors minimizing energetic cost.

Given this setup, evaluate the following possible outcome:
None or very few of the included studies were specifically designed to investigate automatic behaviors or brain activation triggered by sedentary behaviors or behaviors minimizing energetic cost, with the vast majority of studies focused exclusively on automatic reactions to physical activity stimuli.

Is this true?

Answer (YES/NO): YES